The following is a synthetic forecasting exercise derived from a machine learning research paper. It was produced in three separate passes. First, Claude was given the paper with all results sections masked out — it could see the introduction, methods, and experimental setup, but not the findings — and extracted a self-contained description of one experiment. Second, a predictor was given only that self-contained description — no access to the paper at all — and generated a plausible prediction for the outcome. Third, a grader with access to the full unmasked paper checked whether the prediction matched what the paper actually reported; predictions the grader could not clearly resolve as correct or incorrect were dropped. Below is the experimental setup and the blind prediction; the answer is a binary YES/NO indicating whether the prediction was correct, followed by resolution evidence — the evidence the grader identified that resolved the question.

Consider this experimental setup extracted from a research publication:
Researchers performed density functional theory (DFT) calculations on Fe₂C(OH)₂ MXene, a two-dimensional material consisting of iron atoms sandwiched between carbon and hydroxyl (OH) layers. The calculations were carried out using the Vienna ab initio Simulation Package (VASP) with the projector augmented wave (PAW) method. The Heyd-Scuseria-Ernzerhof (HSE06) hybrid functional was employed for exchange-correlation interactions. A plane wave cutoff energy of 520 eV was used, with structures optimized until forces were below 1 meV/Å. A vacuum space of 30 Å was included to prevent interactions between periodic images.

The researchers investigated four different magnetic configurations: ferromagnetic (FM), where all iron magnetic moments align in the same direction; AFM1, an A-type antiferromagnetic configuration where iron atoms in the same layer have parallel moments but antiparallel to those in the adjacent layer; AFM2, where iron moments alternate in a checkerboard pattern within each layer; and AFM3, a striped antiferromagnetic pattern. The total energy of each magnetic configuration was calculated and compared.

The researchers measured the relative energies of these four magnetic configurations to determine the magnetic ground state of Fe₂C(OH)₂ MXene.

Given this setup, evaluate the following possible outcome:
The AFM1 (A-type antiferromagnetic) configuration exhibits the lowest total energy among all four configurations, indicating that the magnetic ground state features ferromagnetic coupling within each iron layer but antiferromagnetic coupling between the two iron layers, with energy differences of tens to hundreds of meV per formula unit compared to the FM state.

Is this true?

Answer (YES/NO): YES